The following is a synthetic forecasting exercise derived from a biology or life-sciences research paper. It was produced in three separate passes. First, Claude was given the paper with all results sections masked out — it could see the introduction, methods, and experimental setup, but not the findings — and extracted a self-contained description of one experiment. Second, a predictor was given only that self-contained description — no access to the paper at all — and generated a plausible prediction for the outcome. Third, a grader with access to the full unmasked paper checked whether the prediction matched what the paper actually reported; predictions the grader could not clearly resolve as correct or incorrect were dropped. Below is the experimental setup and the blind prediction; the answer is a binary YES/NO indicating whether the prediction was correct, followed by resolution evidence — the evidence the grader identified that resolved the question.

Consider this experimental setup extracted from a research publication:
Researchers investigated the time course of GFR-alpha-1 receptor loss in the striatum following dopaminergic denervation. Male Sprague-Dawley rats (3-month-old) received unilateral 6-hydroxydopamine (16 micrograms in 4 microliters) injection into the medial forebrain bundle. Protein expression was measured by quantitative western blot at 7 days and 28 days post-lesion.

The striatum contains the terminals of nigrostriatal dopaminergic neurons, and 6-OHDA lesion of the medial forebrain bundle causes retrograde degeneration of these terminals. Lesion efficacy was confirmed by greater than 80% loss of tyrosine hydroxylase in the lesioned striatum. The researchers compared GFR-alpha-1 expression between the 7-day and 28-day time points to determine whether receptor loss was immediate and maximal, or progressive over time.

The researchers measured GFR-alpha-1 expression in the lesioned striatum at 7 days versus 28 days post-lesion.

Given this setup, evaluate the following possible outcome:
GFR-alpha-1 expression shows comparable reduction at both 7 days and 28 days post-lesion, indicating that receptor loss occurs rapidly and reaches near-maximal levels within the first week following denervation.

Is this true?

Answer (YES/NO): NO